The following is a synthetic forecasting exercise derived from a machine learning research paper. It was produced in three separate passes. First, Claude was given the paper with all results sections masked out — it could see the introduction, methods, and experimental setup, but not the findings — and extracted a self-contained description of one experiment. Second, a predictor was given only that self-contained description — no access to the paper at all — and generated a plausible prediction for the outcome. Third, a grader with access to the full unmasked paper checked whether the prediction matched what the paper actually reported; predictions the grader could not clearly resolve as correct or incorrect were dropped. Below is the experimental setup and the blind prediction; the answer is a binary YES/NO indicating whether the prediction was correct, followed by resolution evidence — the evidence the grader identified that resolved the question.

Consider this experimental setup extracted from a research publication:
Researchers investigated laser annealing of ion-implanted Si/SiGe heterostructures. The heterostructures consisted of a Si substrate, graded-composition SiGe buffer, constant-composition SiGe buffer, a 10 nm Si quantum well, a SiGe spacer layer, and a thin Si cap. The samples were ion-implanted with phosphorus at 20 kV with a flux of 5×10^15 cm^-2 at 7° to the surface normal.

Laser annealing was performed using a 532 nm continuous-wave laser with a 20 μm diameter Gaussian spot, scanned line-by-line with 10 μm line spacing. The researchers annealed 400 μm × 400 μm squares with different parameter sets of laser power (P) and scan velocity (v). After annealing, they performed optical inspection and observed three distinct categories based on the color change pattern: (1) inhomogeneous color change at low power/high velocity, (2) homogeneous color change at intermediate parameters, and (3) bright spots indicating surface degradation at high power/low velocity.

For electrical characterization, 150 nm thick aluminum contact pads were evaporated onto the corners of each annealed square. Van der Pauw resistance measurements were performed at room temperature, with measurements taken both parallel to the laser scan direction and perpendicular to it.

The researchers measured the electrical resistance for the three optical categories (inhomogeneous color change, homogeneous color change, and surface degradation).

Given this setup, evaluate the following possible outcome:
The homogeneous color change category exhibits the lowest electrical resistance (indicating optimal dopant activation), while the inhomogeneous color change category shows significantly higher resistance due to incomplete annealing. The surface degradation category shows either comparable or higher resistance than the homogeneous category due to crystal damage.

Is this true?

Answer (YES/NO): NO